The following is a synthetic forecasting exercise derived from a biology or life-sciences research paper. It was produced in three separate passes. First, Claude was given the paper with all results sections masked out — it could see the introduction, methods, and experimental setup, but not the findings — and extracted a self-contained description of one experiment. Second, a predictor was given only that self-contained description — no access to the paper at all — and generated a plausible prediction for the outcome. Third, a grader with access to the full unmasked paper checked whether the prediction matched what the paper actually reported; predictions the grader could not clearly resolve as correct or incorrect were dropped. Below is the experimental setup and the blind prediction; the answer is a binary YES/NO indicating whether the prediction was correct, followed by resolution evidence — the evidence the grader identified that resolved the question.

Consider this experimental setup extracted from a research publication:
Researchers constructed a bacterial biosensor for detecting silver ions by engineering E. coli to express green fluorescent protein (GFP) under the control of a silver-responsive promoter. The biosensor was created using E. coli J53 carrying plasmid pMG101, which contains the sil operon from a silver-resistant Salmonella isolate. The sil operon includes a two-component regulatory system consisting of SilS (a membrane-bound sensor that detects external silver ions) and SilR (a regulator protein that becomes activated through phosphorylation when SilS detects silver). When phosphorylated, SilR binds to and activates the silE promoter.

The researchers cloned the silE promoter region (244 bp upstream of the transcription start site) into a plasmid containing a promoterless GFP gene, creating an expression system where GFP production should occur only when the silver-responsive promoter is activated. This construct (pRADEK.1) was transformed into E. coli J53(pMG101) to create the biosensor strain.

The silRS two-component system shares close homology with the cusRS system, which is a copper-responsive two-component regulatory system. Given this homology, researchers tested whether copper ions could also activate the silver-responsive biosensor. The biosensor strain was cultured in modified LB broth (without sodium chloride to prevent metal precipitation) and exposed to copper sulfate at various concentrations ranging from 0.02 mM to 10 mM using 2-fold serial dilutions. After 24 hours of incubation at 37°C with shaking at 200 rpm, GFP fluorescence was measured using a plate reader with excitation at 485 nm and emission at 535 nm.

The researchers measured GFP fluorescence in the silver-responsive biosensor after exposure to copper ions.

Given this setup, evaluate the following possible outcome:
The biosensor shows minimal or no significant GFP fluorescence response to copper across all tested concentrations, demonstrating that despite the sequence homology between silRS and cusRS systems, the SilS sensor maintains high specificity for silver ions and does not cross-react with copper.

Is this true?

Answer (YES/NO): NO